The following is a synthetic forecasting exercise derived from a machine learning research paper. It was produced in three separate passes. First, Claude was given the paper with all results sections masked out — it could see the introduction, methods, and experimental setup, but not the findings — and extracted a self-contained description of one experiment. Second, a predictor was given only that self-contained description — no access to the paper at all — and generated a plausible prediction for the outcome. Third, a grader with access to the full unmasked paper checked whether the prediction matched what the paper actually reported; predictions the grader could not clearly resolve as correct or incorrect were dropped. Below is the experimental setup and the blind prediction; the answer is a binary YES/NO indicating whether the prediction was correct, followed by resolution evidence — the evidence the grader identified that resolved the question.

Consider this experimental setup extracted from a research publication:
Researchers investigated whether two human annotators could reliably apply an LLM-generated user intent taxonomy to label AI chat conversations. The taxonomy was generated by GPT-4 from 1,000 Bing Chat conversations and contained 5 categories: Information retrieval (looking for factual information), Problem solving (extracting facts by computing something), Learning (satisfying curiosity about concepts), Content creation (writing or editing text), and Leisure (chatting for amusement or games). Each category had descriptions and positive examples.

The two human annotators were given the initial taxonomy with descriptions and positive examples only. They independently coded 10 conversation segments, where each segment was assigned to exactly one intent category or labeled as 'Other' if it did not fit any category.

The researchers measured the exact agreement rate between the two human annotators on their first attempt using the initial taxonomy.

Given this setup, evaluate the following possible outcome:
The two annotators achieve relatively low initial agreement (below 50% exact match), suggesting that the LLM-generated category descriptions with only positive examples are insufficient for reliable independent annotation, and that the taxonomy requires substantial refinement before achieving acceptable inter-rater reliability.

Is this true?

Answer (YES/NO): YES